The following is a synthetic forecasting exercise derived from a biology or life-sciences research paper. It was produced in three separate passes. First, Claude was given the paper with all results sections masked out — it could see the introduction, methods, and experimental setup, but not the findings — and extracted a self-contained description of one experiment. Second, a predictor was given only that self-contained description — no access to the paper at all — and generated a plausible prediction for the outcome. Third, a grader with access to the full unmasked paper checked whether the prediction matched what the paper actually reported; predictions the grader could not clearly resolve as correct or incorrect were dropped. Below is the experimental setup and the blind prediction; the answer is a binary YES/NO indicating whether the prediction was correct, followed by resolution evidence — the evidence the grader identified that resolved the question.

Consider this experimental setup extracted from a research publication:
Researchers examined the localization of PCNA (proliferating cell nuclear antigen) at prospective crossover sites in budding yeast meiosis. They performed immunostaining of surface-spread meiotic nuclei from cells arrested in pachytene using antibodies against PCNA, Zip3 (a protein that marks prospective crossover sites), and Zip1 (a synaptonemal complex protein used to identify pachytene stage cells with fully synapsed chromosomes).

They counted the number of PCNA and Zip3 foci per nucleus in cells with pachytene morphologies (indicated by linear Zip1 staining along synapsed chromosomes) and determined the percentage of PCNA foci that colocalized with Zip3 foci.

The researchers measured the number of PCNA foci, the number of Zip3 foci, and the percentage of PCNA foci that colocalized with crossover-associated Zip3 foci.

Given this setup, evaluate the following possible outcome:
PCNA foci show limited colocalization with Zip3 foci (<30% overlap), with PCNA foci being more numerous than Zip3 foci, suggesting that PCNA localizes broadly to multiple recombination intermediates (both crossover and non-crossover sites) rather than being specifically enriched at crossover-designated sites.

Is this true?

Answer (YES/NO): NO